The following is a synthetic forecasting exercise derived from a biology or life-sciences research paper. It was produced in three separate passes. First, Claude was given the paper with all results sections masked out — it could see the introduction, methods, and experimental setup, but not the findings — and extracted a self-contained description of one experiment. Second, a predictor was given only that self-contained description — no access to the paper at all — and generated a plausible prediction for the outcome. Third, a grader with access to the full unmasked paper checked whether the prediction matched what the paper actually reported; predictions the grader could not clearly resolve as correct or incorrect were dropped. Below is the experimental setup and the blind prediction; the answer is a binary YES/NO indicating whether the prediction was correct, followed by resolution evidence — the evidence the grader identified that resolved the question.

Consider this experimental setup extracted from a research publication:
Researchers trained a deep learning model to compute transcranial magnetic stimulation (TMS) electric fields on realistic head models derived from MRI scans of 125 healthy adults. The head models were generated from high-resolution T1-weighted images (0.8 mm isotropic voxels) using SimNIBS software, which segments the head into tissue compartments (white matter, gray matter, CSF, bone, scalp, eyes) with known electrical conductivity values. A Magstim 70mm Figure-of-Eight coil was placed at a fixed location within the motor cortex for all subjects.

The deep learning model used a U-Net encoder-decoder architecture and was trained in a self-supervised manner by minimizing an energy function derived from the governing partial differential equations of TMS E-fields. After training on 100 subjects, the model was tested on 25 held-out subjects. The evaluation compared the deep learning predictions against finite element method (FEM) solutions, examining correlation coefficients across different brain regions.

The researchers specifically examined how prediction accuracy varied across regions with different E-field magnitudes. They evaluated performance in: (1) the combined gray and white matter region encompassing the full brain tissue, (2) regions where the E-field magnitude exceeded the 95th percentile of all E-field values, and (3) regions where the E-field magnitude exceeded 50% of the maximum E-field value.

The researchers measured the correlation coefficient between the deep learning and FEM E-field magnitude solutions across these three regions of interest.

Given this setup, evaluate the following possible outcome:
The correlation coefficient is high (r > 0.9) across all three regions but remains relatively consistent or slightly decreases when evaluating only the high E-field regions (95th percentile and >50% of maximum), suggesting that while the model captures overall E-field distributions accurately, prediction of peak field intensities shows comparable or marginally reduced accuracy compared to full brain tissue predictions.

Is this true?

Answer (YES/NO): NO